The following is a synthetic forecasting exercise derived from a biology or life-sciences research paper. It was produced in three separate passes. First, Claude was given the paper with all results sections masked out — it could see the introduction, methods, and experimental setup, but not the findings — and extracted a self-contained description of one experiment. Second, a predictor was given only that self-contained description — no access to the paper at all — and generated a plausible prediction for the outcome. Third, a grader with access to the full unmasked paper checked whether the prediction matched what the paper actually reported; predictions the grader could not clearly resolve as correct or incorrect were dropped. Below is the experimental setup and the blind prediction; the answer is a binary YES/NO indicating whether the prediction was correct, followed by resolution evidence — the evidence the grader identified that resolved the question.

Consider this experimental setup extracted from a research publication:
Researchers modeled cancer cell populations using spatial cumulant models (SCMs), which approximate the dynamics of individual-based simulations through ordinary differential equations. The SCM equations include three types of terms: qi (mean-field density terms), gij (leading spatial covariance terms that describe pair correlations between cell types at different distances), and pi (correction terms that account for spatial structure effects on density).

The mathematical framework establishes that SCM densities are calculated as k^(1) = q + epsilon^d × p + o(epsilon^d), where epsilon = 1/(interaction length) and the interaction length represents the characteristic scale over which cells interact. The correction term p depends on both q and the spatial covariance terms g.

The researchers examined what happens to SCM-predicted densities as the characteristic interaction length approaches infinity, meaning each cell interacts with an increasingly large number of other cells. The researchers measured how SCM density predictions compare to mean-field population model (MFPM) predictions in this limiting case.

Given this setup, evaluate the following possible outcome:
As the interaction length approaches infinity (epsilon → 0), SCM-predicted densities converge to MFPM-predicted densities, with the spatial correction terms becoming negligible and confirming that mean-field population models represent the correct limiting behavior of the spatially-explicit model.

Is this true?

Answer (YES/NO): YES